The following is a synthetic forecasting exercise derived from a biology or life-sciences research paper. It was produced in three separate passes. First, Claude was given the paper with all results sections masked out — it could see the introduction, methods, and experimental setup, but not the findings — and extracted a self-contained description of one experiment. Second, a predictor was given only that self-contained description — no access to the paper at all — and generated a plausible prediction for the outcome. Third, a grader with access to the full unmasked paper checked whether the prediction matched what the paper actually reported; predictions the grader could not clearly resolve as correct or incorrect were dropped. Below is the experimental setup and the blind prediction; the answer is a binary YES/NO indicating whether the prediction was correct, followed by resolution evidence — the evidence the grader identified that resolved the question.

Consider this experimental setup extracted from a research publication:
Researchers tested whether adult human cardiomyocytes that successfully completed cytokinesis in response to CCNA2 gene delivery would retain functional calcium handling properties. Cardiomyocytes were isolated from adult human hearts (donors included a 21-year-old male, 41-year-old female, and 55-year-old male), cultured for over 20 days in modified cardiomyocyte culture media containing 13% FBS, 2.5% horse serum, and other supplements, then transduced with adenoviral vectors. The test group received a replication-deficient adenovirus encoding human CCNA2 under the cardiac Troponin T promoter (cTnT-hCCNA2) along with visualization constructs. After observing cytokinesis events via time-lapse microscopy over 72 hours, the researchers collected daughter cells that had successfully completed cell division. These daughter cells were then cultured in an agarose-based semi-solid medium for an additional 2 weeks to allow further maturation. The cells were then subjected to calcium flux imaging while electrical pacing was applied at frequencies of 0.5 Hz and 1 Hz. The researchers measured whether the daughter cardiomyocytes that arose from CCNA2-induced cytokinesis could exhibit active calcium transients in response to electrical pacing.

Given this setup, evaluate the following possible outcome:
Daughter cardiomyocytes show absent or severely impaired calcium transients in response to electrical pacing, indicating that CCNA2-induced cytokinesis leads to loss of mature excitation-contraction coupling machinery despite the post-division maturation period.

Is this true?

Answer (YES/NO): NO